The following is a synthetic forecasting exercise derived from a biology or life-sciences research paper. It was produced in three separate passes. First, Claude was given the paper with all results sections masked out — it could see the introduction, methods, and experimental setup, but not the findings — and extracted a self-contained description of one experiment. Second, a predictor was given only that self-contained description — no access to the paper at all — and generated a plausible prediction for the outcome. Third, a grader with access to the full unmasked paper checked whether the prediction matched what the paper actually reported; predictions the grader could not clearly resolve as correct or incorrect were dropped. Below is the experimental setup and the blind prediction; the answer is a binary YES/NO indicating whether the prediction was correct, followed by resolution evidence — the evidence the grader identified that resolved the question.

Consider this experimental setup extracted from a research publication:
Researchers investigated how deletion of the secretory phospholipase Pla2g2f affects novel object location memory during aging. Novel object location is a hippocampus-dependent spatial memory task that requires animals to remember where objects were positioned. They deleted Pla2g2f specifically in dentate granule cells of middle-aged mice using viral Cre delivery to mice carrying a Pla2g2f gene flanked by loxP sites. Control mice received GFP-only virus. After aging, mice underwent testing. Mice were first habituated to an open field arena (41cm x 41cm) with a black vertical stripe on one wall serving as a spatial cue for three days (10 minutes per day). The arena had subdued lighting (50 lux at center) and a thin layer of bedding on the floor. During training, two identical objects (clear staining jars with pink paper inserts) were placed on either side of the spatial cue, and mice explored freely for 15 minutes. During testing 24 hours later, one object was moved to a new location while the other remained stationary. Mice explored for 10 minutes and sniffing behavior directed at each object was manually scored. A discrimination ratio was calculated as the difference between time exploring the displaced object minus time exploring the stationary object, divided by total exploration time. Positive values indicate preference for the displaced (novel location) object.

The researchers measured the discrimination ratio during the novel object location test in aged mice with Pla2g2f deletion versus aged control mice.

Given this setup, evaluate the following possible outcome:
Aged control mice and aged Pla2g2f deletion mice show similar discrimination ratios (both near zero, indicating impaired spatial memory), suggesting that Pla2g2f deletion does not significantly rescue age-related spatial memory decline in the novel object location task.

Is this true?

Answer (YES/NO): NO